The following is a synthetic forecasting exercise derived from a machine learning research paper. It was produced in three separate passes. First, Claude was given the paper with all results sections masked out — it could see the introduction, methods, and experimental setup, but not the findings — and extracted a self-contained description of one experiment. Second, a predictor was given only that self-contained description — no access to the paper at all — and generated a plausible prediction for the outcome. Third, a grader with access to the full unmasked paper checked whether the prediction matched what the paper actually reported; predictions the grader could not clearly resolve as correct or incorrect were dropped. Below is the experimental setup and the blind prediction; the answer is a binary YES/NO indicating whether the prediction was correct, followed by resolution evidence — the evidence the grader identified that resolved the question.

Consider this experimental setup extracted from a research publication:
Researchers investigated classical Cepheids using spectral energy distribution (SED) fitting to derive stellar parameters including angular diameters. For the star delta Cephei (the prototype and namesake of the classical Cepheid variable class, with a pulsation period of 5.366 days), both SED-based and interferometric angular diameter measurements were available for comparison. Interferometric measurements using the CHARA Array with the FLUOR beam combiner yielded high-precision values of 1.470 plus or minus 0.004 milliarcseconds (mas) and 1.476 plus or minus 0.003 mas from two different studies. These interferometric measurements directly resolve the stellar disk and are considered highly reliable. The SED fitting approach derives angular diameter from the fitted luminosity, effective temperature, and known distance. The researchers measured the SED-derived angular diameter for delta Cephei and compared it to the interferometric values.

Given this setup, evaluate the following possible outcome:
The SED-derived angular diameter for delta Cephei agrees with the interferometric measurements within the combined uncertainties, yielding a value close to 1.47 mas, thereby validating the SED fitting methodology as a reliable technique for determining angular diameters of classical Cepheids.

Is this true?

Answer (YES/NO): YES